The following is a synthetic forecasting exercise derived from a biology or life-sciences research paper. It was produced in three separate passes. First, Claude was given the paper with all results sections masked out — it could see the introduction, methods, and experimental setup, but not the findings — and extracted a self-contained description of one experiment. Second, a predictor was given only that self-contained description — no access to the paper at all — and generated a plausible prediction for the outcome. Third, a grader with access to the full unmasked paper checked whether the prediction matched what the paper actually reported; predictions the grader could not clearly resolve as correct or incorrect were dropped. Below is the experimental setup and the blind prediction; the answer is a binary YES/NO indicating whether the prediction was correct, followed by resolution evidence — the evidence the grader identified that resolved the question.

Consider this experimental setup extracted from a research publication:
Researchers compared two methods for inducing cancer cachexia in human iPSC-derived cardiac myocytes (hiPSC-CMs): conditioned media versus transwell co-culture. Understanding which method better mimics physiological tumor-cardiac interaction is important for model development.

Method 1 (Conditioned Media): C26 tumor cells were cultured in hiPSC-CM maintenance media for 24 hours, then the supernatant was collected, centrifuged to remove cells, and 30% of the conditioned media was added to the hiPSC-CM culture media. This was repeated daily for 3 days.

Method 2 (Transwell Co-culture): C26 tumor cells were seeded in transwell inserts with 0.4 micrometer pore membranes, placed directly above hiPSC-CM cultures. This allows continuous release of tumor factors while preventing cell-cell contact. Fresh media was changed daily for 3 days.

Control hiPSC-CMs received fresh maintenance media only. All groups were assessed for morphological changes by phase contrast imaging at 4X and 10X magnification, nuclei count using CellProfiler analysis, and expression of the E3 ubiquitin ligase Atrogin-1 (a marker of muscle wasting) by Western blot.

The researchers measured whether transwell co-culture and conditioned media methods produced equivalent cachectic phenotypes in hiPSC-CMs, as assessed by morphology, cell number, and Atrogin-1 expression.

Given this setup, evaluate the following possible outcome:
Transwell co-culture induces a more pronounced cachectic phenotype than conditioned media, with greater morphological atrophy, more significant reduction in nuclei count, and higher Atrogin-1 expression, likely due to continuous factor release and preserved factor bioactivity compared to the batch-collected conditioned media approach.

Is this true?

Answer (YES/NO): NO